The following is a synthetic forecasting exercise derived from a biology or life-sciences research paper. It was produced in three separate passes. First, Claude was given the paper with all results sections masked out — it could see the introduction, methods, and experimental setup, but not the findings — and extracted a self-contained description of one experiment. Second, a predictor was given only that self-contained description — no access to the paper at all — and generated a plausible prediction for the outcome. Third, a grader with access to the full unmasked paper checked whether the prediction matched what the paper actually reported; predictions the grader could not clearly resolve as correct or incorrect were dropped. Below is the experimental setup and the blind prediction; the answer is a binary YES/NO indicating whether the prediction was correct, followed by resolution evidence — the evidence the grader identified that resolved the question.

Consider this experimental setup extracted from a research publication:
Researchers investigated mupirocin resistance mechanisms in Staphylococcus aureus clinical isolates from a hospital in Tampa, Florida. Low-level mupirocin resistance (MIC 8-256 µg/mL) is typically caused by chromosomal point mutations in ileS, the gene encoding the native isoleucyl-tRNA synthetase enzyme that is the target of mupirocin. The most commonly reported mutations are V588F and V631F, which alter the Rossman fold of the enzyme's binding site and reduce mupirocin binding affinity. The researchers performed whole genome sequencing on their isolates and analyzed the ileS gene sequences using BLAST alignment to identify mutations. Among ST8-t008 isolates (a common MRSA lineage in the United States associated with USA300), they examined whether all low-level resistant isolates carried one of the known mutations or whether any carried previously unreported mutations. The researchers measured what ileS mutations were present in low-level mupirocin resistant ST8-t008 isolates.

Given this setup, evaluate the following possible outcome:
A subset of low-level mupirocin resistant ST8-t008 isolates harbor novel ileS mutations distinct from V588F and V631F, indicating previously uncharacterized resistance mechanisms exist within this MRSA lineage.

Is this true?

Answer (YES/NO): YES